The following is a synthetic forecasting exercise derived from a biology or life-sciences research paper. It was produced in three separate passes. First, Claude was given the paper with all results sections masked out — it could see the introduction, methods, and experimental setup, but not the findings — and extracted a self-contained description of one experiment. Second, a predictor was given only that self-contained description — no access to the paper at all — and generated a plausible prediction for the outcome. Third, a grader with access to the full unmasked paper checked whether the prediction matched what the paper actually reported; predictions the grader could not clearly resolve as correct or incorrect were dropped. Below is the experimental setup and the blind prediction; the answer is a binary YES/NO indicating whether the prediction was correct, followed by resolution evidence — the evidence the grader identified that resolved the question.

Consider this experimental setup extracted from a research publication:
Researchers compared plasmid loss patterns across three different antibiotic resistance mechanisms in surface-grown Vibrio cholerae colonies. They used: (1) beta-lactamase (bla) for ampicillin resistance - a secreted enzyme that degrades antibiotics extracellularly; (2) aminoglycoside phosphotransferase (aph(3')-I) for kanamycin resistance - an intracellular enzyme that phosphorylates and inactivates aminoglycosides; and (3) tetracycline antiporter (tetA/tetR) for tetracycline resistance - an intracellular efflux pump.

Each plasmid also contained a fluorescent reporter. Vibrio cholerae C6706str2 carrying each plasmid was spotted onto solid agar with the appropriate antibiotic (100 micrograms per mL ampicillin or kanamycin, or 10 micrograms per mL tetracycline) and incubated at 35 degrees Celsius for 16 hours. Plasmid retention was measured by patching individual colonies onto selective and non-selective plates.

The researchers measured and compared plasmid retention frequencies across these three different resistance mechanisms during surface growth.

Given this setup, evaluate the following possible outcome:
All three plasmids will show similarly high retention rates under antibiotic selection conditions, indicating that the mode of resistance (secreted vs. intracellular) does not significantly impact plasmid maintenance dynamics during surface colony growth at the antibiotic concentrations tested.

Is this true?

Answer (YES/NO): NO